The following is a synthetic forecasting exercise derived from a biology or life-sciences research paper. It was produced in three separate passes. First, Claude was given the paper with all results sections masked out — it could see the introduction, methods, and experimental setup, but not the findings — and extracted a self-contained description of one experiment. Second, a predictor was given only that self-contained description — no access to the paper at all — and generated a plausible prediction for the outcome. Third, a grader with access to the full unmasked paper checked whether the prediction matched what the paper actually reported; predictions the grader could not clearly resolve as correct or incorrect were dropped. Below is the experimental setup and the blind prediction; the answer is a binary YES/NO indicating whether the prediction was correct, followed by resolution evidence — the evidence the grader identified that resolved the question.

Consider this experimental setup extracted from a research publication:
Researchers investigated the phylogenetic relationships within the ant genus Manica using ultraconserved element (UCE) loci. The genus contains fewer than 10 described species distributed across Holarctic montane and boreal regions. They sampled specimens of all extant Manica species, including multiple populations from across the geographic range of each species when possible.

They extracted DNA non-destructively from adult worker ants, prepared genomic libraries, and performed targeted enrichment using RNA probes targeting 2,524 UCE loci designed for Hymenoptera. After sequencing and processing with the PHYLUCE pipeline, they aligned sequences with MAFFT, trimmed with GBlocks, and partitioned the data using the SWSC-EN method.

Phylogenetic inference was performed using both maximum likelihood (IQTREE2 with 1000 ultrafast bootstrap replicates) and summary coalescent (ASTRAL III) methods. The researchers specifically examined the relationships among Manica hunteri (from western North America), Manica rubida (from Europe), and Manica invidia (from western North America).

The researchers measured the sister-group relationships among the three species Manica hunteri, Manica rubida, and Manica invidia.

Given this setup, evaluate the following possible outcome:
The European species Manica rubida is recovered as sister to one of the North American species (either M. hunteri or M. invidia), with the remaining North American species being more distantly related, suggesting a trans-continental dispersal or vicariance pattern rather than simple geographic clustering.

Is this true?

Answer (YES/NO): YES